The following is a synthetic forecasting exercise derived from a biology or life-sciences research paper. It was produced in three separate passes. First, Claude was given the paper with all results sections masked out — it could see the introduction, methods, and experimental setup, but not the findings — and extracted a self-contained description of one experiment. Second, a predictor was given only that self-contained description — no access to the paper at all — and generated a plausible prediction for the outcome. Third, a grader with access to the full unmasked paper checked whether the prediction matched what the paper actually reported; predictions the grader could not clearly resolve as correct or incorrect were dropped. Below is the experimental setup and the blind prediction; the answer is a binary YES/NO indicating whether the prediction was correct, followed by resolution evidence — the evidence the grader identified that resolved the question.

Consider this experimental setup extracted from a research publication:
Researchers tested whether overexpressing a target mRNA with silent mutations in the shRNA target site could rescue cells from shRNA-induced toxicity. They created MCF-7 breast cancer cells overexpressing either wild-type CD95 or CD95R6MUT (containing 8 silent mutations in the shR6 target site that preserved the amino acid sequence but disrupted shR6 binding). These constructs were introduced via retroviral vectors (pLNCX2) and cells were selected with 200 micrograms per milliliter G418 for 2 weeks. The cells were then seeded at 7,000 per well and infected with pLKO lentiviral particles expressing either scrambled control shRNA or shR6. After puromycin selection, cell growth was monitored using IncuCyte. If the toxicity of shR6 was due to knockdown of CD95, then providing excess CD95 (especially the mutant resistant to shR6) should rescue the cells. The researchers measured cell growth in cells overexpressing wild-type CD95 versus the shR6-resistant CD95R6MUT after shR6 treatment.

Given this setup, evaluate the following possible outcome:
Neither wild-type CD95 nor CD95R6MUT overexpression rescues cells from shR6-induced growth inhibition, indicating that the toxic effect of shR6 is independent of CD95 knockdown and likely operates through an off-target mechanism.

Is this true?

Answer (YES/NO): YES